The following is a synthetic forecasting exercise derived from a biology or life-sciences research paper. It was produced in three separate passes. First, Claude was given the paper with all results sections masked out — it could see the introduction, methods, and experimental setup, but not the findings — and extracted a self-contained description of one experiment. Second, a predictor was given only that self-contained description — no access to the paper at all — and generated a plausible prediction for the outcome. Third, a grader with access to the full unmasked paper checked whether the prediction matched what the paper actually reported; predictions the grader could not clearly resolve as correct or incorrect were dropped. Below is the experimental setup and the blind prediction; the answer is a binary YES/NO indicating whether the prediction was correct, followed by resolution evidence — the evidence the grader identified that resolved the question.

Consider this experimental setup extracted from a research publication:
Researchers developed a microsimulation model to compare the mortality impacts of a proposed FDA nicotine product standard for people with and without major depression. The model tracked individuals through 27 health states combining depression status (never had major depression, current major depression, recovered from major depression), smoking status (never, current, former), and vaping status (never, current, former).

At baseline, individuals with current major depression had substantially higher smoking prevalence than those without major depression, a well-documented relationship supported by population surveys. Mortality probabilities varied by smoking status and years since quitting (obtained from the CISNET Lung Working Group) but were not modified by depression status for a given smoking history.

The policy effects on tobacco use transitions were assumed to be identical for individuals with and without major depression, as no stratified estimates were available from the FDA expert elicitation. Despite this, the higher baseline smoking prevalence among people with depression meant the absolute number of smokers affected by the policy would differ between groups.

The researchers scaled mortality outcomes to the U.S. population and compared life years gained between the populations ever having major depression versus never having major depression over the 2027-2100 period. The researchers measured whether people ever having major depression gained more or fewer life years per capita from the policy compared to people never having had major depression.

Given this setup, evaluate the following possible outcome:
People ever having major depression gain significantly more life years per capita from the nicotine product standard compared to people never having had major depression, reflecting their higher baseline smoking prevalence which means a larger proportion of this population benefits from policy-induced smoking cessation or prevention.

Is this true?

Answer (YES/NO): YES